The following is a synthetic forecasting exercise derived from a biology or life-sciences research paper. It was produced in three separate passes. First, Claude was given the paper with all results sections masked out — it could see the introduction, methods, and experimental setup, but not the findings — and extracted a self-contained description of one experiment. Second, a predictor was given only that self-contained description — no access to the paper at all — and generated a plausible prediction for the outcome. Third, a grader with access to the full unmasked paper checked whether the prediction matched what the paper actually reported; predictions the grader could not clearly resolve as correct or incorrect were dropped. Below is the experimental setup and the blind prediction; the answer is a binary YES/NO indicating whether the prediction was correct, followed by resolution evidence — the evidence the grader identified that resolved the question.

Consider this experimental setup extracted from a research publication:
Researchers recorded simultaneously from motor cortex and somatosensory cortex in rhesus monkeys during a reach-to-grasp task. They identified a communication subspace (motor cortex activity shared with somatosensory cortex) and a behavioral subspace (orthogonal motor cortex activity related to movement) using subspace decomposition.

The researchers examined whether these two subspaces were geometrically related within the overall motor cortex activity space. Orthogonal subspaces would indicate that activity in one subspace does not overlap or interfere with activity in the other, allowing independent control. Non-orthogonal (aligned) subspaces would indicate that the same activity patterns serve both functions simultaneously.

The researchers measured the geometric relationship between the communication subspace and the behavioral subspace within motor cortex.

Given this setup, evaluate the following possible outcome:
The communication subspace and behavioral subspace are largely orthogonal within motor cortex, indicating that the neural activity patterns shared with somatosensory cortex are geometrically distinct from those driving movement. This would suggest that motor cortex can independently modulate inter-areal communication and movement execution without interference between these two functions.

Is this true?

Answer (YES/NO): YES